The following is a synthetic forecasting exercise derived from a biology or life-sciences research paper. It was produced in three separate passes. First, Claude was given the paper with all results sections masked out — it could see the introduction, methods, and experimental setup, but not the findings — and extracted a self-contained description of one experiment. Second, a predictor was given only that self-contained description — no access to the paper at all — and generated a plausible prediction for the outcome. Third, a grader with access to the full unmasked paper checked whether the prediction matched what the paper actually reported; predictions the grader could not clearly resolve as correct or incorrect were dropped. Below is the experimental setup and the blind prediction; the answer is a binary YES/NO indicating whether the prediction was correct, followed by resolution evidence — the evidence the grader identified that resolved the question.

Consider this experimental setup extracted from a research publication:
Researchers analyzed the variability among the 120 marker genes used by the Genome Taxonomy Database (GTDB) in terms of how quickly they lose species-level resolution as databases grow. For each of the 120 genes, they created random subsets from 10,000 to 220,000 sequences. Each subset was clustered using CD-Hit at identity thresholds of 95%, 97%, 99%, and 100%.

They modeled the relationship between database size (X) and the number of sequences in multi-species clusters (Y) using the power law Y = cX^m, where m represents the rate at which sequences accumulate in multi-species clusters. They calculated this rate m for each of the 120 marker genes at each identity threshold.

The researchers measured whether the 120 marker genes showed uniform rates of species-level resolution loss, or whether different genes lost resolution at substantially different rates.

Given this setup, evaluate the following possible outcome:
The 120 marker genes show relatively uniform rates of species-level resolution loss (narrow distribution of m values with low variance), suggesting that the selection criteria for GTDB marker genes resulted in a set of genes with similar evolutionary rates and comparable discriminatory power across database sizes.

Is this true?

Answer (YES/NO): NO